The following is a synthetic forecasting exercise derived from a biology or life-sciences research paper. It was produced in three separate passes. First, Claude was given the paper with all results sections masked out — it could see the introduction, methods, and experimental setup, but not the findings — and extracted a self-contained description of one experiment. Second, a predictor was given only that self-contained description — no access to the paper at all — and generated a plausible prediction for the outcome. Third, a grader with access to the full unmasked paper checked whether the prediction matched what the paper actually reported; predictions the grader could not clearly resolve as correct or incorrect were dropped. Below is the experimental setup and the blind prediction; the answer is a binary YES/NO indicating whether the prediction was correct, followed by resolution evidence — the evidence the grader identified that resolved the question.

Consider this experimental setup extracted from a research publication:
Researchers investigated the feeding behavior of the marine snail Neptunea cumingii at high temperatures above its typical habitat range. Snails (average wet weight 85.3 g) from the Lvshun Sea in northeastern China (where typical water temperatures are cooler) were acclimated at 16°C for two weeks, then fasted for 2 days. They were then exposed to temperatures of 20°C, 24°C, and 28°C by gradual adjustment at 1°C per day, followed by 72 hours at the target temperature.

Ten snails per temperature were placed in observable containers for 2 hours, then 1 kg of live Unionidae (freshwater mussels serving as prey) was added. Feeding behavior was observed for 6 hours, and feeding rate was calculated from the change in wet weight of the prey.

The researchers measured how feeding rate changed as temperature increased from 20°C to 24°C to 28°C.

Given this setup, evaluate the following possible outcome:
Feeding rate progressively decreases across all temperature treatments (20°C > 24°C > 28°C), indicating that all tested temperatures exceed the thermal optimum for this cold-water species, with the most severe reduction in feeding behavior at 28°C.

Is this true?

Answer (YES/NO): YES